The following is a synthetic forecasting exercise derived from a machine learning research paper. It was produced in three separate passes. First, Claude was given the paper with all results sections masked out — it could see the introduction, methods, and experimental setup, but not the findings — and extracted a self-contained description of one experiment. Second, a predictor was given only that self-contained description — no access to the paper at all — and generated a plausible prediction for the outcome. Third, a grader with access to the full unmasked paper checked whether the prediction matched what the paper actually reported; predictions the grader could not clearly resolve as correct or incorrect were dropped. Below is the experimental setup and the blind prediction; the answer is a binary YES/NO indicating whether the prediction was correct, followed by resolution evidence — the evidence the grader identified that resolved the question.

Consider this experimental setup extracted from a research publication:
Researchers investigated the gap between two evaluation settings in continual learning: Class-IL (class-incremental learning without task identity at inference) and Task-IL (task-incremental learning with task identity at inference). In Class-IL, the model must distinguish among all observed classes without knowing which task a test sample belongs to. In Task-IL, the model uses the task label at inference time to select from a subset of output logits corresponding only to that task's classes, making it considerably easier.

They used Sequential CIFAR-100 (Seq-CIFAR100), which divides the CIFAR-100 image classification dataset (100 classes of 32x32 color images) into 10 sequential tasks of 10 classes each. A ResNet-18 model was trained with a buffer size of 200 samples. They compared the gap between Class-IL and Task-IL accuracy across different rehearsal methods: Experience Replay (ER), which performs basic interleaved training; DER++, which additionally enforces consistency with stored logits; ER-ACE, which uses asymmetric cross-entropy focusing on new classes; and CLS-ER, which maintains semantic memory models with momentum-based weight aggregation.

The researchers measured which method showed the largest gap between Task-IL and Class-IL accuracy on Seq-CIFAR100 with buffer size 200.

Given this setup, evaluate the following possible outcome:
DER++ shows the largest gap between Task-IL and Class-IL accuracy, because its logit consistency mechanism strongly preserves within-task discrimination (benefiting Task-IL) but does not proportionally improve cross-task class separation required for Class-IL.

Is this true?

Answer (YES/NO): NO